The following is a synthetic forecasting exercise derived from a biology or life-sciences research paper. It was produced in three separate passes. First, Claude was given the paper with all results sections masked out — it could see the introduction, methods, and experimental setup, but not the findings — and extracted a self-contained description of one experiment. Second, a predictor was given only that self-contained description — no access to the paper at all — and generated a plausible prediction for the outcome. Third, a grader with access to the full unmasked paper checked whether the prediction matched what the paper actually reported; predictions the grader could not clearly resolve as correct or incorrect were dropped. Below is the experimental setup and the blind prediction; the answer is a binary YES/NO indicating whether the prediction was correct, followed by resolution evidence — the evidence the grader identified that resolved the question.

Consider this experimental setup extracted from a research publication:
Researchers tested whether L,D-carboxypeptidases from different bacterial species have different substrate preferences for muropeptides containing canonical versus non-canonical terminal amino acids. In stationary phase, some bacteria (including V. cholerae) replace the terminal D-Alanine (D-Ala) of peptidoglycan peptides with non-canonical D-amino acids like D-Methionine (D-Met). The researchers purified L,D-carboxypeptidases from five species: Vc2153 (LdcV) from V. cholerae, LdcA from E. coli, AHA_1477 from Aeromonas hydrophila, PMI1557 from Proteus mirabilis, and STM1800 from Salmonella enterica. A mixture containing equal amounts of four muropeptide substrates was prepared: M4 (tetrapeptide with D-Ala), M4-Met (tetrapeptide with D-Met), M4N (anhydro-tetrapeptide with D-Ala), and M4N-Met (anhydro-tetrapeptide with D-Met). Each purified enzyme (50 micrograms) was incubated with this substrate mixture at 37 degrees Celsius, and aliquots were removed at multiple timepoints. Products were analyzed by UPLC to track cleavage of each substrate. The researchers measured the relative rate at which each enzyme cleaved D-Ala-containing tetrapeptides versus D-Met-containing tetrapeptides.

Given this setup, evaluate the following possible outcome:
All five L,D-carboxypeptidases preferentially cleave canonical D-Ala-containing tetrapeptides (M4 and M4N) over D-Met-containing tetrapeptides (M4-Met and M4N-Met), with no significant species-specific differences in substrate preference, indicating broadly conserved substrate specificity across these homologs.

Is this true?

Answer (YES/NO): YES